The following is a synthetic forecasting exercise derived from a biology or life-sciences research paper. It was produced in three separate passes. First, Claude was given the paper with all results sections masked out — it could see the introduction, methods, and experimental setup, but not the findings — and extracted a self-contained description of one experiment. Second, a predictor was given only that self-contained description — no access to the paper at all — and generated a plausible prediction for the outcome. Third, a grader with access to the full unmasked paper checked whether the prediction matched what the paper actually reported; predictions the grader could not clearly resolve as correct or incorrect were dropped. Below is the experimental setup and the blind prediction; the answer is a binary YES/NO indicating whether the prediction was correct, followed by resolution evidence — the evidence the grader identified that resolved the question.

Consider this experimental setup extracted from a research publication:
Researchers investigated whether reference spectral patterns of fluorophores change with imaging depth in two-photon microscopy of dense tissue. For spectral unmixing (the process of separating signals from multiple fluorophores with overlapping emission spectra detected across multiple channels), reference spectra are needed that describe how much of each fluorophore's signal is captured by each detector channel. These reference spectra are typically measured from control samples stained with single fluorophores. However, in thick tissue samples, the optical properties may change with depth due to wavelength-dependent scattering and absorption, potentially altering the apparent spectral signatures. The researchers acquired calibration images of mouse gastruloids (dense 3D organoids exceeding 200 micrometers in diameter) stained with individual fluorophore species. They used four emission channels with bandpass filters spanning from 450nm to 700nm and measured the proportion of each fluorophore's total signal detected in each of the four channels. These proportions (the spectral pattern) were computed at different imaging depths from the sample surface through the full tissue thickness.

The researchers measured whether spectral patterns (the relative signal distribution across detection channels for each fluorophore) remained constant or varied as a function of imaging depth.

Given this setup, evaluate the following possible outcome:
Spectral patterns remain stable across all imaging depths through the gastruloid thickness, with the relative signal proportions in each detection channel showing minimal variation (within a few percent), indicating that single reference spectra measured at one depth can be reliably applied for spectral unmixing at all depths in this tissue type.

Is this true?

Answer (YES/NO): NO